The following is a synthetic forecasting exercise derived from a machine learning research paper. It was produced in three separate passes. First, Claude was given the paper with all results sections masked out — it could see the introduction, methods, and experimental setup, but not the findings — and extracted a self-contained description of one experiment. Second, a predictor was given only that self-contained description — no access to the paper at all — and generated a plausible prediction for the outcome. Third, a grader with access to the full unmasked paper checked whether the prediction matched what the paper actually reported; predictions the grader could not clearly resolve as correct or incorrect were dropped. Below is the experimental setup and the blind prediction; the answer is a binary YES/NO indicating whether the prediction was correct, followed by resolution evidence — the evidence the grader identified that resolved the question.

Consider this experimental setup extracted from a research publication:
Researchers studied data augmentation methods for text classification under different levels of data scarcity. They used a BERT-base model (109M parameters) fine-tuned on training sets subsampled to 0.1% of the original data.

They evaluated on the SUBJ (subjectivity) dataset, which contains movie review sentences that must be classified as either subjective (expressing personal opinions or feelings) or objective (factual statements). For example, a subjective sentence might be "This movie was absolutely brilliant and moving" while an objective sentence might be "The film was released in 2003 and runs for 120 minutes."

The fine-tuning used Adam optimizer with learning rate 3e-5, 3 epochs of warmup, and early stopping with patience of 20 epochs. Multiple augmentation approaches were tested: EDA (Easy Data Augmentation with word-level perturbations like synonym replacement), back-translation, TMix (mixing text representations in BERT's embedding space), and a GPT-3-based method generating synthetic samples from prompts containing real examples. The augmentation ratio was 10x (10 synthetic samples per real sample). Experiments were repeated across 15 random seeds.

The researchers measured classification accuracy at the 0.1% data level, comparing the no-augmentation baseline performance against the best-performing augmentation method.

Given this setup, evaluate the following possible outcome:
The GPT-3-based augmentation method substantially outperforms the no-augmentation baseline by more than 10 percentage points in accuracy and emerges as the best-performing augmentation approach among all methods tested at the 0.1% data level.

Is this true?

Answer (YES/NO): NO